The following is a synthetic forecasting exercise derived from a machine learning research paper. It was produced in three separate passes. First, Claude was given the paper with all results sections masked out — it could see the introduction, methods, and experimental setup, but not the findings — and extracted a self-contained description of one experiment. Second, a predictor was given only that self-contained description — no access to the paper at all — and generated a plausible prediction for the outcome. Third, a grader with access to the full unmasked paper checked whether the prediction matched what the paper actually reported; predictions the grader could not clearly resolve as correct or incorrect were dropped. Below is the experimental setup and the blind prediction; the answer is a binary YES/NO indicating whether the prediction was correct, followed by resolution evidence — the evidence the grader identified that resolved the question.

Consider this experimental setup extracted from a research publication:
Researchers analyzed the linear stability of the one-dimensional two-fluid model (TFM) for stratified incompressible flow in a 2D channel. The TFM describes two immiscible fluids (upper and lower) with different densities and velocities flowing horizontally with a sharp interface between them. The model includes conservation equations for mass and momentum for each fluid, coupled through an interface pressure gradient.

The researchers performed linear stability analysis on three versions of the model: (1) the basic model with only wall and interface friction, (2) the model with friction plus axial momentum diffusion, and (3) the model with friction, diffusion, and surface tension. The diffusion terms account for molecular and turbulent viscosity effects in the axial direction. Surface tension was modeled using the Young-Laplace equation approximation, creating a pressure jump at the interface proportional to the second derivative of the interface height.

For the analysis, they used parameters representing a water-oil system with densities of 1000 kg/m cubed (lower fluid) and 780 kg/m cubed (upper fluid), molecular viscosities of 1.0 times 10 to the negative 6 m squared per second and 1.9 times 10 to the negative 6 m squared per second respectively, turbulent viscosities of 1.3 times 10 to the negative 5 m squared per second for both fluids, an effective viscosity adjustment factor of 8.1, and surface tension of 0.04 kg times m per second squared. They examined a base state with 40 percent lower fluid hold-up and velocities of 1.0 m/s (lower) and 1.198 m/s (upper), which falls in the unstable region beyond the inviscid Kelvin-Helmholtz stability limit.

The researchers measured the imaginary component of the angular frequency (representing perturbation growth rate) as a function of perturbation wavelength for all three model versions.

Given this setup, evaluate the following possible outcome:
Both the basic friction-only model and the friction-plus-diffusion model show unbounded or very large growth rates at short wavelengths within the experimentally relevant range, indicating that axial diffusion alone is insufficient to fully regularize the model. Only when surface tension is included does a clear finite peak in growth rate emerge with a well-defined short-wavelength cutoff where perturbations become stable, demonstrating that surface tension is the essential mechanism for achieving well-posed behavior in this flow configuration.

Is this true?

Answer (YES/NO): NO